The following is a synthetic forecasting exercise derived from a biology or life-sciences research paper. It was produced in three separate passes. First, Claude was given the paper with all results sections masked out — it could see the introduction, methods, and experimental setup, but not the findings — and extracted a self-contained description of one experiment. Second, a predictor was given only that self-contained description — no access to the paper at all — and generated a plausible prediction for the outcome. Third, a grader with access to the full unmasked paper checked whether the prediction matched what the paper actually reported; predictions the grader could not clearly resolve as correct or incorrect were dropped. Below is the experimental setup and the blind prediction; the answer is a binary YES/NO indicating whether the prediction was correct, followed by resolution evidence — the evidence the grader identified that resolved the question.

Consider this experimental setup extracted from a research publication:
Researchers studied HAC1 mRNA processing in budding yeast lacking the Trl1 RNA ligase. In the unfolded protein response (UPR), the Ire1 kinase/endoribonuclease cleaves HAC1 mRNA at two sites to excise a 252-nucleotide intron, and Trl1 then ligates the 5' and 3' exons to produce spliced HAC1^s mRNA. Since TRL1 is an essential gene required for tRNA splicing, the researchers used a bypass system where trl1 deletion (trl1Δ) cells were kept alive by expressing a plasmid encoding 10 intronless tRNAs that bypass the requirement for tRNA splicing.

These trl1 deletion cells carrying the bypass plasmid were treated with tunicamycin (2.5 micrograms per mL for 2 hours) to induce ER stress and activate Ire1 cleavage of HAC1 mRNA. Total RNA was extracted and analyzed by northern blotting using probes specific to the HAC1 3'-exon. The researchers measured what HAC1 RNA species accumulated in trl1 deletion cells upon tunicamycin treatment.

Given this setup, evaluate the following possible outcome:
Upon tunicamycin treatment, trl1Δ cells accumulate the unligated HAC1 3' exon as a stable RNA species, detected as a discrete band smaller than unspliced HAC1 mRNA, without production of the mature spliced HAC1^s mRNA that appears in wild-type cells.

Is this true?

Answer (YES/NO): YES